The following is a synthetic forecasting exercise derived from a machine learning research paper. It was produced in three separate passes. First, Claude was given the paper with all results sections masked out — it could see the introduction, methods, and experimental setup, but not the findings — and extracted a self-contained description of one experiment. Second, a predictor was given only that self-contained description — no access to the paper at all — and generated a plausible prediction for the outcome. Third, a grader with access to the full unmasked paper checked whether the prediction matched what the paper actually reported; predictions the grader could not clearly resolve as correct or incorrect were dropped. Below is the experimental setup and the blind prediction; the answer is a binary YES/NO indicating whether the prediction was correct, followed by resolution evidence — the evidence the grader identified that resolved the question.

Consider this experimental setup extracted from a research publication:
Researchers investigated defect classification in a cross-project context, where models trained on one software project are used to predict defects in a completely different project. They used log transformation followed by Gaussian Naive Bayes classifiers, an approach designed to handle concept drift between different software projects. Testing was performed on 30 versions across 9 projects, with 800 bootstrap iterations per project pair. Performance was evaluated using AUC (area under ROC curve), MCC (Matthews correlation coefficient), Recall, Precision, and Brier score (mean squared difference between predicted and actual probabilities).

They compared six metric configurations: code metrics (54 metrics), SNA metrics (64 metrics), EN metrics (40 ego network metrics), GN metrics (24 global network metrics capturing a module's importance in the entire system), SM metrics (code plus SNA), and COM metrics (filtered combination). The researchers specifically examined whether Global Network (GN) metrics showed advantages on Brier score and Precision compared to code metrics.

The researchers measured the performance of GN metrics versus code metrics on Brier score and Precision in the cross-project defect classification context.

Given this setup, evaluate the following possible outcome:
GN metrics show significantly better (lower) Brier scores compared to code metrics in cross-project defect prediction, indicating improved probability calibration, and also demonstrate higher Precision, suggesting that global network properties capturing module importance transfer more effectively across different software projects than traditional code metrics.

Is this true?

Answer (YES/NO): YES